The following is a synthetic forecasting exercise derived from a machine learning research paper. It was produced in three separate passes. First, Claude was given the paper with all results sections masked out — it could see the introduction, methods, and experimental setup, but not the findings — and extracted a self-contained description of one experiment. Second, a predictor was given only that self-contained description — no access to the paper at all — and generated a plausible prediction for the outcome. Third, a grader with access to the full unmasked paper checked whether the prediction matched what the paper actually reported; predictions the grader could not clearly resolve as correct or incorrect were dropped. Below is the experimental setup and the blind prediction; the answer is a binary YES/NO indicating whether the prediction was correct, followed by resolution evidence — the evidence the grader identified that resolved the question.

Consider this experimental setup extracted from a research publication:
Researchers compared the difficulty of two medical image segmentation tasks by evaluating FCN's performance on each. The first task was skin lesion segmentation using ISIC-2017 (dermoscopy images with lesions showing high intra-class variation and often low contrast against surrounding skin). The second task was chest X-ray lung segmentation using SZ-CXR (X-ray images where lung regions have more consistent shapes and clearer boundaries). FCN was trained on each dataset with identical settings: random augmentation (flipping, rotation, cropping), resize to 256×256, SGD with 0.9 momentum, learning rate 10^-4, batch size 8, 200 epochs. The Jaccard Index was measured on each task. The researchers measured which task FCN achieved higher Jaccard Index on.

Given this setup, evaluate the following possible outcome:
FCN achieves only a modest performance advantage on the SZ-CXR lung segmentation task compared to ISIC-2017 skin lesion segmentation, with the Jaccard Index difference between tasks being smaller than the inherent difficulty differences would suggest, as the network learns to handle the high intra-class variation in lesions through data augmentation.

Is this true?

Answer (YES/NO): NO